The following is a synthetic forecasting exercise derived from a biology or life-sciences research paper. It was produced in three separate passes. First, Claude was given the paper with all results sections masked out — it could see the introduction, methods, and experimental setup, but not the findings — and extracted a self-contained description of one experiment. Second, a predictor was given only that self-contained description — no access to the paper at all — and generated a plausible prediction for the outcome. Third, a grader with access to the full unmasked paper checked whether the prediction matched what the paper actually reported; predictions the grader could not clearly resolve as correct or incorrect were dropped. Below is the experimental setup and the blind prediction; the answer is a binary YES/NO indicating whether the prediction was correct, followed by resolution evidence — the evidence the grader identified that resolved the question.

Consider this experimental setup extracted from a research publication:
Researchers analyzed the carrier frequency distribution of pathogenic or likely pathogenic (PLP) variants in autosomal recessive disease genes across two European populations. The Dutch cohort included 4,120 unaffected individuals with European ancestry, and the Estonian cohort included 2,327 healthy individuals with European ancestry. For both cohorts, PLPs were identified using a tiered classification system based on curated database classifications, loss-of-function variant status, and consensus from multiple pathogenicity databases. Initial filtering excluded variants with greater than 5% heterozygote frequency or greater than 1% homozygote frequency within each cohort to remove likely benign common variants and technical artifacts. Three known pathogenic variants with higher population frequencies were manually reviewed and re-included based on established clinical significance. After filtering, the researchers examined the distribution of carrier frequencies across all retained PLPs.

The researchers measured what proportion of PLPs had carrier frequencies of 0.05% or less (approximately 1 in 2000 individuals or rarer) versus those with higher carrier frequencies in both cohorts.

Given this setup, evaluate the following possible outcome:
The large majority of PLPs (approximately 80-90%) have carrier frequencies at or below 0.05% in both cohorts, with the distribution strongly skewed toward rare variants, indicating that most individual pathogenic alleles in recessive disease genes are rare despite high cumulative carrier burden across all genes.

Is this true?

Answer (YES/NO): NO